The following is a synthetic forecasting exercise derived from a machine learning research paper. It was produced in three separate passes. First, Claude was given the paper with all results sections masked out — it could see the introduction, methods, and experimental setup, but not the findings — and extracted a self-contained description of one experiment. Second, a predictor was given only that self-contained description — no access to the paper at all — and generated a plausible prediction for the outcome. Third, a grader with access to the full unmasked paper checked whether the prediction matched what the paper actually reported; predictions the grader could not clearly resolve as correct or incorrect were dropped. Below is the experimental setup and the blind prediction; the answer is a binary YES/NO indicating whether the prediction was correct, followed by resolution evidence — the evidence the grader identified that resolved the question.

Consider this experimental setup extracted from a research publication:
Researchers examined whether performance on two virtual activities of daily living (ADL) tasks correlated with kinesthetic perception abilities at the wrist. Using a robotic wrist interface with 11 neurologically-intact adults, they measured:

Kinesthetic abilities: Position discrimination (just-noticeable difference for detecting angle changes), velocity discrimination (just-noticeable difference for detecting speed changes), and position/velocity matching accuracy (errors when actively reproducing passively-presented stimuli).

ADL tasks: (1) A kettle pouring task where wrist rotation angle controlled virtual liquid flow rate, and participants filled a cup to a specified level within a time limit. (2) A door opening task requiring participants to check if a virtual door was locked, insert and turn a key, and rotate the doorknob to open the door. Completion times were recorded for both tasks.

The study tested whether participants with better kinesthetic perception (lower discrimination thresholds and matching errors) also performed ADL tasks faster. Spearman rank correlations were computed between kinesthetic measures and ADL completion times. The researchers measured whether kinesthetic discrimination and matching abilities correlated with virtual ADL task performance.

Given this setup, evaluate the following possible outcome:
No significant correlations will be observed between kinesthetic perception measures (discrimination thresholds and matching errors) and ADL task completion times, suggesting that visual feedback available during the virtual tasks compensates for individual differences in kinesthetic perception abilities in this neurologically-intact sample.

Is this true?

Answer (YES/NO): YES